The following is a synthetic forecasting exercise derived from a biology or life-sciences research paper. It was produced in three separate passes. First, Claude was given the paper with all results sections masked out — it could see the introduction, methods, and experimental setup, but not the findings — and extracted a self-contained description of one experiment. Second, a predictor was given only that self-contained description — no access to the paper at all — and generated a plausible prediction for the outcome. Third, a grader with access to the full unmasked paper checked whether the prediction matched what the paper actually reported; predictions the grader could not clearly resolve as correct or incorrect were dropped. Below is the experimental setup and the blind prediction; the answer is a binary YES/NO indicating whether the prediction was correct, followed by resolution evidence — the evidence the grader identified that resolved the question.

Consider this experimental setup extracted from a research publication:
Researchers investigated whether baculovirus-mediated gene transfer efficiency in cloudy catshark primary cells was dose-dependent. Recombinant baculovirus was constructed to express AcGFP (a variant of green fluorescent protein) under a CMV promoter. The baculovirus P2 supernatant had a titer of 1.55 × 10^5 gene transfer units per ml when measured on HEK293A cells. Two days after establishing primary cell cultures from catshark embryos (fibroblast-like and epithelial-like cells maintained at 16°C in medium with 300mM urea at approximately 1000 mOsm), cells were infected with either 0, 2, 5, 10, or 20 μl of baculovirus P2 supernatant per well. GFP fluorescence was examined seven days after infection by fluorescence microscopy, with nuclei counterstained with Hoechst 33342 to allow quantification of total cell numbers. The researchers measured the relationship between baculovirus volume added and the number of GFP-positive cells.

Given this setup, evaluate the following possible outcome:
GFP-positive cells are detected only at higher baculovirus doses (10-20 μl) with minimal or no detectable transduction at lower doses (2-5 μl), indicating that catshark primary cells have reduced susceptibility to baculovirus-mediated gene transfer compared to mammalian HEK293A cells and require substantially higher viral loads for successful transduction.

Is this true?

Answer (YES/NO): NO